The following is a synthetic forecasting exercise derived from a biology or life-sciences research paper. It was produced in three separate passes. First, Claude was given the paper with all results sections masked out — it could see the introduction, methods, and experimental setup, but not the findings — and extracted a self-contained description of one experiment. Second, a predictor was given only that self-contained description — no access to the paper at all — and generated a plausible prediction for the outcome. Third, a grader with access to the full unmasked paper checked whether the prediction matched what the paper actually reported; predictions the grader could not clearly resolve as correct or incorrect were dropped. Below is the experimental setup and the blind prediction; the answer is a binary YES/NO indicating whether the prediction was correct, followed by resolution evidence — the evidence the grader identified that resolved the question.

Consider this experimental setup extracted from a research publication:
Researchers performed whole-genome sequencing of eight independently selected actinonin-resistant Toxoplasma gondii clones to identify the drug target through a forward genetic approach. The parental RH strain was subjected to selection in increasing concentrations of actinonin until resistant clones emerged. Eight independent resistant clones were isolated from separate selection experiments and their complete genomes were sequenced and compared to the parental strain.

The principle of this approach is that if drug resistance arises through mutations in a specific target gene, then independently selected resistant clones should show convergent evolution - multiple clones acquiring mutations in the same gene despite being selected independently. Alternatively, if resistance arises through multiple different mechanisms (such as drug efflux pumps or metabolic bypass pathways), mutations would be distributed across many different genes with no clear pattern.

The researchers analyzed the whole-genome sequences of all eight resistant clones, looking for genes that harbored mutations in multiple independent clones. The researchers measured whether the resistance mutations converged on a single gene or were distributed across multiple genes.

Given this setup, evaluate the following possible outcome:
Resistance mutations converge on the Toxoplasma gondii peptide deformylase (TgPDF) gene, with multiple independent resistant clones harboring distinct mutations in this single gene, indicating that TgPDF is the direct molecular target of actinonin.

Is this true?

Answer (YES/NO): NO